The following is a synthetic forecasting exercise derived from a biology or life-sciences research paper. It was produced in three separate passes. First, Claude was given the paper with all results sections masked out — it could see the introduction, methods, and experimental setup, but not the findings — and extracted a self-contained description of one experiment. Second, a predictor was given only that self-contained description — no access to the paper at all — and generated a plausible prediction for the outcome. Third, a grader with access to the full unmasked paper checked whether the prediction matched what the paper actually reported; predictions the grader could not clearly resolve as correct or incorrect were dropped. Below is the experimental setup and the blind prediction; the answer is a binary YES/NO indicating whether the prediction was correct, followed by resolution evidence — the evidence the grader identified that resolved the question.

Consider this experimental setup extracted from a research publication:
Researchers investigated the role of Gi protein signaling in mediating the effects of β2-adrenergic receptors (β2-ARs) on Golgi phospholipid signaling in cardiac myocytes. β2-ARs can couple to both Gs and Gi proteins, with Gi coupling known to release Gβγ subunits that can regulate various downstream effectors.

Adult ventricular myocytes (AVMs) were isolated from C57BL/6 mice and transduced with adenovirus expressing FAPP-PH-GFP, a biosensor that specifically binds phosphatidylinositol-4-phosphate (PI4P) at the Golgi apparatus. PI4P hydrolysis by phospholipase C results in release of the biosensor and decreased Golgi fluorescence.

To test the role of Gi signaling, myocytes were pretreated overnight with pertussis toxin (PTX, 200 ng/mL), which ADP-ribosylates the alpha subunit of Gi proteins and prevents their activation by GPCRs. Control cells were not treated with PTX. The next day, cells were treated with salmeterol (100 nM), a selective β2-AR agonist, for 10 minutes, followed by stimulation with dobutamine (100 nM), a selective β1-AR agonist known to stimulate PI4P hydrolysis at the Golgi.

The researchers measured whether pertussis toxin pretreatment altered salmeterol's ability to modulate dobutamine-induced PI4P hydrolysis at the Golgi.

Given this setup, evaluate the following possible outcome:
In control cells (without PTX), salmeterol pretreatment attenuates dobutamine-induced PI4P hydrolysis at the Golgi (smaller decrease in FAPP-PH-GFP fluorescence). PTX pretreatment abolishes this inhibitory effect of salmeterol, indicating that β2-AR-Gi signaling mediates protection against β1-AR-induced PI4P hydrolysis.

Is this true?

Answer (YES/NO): YES